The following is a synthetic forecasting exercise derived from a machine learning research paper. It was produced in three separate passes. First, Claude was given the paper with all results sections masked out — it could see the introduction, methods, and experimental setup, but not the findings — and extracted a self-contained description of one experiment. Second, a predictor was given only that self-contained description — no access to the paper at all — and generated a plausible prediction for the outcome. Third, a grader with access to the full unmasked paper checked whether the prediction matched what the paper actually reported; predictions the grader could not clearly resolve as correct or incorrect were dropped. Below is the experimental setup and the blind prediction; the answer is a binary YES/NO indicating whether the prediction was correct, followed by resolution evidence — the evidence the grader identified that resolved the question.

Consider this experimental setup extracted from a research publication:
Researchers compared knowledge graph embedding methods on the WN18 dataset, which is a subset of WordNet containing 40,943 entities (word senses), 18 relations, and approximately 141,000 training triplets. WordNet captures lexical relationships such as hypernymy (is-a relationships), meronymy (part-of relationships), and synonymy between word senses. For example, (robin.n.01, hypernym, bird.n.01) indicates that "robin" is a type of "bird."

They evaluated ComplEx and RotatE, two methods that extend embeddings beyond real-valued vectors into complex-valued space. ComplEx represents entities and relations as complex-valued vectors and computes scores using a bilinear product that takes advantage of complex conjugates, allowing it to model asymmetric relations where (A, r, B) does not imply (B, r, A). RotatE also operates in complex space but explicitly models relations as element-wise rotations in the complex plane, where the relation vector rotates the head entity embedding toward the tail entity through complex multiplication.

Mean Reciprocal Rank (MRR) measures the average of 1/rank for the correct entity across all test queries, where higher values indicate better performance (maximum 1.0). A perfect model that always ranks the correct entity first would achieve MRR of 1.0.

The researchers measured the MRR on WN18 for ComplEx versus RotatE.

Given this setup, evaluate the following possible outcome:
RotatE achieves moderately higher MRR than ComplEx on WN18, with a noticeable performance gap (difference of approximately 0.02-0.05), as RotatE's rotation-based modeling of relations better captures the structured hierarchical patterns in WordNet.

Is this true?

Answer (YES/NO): NO